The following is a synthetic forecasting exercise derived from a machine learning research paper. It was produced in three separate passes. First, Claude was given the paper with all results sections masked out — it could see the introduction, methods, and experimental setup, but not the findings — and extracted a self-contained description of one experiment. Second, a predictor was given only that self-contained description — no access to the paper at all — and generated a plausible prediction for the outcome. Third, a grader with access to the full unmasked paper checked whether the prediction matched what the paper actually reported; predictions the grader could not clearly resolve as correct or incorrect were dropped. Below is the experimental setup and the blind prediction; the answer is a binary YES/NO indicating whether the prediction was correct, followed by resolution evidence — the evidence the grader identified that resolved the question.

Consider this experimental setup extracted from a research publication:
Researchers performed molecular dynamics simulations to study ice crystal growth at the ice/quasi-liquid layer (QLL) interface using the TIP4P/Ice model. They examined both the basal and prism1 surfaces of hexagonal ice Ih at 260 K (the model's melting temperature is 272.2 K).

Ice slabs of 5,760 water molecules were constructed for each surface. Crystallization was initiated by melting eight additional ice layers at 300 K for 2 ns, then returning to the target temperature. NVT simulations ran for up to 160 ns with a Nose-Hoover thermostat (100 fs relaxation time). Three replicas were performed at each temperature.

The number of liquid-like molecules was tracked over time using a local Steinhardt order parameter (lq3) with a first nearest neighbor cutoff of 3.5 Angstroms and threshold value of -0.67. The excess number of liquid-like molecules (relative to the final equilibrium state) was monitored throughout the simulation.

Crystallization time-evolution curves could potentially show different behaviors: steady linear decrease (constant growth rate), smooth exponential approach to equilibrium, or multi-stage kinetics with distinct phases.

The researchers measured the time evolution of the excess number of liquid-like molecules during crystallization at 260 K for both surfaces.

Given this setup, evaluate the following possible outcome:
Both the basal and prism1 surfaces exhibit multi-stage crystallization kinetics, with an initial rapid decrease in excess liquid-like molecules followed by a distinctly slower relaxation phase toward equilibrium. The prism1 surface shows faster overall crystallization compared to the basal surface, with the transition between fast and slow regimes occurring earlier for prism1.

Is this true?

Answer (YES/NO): NO